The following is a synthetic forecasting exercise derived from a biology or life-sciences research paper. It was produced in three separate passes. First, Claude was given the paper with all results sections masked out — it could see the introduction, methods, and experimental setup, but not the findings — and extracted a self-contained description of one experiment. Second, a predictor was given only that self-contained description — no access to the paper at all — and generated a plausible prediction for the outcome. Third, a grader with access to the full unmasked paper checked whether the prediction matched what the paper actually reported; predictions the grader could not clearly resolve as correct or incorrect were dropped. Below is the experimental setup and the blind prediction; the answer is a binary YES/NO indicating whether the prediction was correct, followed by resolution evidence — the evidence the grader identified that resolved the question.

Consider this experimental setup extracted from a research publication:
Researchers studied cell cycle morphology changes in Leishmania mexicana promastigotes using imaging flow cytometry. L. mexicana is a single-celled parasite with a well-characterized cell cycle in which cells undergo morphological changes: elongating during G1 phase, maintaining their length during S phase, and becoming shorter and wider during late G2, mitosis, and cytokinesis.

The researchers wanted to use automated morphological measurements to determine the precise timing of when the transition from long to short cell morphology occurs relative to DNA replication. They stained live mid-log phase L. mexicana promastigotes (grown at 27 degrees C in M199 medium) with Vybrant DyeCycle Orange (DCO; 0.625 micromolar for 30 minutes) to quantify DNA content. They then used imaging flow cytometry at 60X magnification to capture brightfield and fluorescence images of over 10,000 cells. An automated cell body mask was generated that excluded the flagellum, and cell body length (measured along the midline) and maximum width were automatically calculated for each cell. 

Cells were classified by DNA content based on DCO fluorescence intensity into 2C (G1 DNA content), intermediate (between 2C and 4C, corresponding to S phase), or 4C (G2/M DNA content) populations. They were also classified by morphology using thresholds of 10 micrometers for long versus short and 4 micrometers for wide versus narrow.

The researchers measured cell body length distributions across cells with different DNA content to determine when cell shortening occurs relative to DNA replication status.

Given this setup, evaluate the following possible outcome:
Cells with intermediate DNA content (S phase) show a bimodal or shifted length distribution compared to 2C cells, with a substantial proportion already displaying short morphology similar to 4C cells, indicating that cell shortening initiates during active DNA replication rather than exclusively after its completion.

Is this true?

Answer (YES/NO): NO